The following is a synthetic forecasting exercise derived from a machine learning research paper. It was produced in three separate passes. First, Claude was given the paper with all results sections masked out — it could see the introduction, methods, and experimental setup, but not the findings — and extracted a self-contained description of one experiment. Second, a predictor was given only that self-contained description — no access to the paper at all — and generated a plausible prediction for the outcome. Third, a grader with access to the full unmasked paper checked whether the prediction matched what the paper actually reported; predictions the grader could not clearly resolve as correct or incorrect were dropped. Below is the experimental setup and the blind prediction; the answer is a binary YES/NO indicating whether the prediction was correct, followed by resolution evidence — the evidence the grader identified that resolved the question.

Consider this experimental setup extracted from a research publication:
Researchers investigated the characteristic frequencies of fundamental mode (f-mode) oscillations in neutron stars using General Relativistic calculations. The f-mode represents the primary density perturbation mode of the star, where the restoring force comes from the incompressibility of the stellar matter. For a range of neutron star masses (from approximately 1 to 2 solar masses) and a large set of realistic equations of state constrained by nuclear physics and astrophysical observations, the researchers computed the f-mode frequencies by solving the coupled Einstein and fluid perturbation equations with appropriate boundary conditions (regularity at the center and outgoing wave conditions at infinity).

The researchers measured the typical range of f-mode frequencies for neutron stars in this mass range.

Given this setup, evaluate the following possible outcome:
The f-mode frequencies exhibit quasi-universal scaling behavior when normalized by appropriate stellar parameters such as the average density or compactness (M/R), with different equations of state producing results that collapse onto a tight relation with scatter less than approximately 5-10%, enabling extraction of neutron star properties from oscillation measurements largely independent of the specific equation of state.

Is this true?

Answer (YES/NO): YES